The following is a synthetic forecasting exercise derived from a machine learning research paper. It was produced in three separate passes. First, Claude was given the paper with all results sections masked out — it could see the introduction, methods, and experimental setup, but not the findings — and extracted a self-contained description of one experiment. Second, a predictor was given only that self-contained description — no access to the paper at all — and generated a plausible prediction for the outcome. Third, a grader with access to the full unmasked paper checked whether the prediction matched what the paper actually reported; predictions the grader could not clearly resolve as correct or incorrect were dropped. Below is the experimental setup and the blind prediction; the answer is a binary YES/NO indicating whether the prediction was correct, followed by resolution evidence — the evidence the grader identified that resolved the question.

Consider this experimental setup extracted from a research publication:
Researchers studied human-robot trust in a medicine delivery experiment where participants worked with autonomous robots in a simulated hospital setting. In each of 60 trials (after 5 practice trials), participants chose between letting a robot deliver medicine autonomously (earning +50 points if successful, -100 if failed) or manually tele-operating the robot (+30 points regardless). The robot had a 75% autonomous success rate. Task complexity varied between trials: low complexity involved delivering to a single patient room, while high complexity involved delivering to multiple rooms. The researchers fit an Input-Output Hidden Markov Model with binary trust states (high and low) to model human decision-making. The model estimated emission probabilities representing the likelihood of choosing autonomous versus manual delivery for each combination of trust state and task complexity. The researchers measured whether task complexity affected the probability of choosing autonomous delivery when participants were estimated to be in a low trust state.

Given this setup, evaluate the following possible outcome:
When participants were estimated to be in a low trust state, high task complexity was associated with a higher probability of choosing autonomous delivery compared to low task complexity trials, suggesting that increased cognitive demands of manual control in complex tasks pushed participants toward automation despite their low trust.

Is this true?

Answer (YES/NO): NO